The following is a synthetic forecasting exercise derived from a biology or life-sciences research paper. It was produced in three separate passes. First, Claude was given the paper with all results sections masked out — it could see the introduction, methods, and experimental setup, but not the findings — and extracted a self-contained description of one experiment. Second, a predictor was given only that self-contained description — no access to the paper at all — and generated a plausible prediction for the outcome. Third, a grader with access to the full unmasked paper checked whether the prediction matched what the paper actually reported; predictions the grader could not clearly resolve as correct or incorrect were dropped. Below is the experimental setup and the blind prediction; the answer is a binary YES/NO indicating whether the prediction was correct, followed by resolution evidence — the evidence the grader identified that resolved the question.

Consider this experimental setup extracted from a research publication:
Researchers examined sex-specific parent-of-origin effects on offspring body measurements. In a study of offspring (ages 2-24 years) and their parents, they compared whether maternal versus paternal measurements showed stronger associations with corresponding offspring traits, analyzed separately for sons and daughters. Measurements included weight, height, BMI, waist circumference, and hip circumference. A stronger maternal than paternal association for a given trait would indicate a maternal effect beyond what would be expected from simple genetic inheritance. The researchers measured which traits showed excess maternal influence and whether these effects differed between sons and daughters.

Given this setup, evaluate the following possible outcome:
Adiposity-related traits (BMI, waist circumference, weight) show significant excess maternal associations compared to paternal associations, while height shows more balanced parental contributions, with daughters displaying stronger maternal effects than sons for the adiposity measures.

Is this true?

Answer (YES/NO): NO